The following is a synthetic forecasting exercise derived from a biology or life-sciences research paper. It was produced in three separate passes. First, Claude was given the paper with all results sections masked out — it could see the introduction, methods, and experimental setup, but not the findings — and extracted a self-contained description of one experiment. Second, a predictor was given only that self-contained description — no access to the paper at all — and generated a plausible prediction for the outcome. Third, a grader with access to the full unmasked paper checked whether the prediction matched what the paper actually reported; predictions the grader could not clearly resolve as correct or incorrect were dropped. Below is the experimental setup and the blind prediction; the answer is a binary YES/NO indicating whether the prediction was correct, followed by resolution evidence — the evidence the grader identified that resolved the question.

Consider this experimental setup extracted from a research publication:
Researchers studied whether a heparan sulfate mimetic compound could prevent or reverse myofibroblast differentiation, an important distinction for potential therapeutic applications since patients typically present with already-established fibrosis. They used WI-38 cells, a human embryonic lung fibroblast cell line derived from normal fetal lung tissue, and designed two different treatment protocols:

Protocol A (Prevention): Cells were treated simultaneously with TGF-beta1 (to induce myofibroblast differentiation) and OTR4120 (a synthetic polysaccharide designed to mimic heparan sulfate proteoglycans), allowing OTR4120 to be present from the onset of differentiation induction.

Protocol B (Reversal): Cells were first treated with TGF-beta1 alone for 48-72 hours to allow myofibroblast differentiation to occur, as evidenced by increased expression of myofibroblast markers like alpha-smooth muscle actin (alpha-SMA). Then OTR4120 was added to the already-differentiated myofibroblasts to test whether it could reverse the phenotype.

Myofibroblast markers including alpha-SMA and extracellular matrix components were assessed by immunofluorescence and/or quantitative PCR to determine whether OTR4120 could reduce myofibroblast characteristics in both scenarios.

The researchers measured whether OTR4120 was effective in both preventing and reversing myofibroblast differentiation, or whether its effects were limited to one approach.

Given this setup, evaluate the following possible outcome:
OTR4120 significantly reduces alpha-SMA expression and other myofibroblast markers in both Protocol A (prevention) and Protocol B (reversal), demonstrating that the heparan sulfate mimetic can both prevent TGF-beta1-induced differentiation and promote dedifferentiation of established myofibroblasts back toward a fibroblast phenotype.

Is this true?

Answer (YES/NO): YES